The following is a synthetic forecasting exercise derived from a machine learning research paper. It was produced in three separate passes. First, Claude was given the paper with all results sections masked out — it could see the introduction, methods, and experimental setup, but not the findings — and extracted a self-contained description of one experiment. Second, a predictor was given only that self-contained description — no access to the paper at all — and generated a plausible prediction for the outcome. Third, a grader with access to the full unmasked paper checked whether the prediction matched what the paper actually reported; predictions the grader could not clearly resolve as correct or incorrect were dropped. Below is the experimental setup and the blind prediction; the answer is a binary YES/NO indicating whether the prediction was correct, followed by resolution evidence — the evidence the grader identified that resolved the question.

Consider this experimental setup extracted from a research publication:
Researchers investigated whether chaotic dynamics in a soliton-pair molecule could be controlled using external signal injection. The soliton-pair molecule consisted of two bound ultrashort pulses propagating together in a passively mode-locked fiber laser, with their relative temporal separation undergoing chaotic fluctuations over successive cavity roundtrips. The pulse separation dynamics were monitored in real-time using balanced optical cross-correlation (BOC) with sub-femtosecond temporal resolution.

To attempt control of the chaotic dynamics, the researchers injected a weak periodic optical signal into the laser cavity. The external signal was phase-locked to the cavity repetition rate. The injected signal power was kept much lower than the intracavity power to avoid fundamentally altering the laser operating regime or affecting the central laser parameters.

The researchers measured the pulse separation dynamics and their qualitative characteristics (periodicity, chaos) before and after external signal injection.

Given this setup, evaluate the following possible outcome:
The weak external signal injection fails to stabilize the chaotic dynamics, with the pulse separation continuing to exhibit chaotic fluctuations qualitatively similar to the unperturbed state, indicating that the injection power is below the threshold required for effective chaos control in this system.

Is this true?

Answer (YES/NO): NO